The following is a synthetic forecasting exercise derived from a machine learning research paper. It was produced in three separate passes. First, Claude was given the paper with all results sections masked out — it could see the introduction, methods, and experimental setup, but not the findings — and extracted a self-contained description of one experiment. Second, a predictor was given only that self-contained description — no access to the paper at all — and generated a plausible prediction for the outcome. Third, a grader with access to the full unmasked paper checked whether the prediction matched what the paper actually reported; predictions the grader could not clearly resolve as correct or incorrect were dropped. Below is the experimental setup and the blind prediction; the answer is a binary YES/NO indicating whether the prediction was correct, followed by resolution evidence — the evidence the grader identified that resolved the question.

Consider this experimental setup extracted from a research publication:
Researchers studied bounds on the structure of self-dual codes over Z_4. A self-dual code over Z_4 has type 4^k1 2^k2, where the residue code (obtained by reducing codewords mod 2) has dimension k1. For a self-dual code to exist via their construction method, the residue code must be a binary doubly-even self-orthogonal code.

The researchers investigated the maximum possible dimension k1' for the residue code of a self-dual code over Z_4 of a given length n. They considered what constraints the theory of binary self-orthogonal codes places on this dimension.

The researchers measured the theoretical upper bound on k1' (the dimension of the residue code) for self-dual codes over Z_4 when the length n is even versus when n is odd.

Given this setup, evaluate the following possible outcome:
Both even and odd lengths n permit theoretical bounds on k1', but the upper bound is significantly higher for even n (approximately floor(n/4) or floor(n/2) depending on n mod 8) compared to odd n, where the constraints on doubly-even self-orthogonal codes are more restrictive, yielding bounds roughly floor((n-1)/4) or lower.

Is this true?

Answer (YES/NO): NO